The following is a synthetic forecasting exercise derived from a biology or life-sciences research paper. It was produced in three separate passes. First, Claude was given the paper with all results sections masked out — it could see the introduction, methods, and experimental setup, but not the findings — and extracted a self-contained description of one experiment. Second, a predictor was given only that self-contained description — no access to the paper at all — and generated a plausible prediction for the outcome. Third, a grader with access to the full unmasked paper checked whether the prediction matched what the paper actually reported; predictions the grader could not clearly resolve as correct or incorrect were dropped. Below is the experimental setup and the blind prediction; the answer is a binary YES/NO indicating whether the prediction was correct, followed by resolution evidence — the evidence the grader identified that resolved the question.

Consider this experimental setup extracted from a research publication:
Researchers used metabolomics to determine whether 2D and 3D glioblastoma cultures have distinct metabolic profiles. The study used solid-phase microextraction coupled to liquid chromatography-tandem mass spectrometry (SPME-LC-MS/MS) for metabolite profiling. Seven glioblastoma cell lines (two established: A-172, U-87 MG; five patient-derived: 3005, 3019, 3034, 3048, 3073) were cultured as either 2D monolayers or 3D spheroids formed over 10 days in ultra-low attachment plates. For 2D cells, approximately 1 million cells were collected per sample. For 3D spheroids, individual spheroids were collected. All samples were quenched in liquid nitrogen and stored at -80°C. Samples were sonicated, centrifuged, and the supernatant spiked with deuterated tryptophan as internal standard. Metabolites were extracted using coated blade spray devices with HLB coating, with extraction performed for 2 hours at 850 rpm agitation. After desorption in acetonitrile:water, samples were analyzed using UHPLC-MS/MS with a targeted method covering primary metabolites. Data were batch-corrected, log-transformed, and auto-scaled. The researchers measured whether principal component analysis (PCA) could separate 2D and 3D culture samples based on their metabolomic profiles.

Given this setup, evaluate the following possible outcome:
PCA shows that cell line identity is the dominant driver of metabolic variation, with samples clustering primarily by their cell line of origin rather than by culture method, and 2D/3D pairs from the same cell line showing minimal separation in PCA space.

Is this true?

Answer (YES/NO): NO